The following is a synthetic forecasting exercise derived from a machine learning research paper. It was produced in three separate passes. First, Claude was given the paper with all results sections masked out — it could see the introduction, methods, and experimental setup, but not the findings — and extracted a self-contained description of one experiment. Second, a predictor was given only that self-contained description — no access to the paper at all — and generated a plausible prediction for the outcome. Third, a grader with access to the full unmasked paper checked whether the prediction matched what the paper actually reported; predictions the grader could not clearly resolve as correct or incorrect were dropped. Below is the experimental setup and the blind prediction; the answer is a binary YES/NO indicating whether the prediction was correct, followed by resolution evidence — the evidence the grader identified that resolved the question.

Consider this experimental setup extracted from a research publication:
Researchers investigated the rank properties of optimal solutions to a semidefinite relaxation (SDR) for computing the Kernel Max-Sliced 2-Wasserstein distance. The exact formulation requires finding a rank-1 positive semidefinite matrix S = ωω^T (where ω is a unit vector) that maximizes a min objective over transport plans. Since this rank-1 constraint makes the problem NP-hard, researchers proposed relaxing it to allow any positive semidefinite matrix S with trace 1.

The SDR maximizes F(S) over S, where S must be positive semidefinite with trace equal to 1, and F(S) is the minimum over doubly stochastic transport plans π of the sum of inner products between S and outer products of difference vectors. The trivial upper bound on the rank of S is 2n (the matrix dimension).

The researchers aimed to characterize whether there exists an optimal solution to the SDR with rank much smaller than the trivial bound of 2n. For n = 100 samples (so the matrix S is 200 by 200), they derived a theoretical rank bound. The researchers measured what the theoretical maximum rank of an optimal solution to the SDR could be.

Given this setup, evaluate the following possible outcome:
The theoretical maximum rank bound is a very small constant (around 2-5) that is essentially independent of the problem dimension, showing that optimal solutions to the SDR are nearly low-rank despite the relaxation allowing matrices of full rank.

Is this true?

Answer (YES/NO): NO